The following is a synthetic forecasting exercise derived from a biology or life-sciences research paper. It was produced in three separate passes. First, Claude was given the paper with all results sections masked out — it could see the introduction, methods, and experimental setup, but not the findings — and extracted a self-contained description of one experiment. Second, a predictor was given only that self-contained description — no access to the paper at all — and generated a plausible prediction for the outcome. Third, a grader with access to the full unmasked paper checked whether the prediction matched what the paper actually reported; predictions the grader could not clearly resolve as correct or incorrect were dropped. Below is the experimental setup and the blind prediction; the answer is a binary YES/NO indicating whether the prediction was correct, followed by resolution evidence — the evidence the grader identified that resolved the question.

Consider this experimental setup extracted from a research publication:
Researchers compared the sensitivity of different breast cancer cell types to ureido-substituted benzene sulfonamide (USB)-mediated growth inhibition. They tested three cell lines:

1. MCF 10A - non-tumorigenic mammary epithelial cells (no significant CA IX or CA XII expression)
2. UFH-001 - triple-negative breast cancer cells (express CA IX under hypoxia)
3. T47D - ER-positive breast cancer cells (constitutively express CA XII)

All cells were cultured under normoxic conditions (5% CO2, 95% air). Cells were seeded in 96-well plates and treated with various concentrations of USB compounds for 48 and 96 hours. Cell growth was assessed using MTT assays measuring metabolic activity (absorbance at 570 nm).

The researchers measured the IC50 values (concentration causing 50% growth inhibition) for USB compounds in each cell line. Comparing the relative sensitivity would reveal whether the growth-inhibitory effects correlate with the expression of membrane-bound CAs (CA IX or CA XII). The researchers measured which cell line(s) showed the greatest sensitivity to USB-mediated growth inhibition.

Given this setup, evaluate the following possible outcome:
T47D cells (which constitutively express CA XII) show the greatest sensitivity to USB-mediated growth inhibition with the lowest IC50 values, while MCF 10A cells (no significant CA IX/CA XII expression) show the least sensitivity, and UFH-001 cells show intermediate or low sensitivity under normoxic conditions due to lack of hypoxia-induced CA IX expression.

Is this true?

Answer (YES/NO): NO